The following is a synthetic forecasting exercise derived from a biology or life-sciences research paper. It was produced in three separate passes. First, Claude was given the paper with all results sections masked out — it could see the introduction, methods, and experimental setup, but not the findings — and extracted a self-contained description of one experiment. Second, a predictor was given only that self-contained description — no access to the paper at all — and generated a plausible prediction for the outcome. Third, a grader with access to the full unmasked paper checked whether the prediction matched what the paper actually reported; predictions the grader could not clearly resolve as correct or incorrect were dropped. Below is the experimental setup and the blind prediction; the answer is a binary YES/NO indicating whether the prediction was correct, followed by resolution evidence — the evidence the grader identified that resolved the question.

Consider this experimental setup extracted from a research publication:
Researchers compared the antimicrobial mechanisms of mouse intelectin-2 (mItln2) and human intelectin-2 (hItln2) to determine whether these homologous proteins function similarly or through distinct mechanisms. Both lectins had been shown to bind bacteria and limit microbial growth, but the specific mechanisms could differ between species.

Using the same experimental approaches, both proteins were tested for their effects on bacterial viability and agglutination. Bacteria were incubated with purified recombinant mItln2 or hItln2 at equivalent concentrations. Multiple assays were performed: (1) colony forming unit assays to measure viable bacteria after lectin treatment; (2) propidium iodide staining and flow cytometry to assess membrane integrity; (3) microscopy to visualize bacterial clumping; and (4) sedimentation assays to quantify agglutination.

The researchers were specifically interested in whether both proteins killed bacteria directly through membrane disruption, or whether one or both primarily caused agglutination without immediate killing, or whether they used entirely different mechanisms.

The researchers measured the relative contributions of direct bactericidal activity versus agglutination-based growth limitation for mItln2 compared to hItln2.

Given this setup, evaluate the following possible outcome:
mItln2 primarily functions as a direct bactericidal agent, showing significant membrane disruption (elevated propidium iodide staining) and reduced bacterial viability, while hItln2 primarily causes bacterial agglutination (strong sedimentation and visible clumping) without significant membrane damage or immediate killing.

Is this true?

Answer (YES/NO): YES